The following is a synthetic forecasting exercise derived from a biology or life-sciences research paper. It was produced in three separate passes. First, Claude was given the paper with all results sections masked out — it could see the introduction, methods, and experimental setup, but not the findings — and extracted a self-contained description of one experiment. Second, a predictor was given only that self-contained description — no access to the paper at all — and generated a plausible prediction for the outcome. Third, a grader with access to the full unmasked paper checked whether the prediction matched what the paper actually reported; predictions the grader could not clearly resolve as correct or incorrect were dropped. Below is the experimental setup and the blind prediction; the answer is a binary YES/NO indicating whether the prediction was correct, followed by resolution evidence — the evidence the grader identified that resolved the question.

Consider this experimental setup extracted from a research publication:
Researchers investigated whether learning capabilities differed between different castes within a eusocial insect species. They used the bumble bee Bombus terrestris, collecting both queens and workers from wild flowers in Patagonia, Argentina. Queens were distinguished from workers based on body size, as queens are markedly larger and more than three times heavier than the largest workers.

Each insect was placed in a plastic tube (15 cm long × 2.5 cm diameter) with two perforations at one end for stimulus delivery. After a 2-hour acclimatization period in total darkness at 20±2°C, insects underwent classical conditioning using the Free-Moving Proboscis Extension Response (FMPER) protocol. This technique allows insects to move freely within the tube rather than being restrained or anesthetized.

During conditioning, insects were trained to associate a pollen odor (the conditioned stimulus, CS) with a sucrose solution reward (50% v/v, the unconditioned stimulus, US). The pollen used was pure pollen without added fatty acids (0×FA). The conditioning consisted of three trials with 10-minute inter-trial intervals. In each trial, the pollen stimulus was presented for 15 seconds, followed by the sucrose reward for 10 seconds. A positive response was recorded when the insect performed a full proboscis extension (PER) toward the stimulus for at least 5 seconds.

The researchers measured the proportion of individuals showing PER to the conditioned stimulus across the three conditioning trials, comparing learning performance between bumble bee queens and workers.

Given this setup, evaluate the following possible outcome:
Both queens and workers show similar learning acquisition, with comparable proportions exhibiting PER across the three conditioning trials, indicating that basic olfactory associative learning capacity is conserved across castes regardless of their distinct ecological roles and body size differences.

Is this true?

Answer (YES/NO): NO